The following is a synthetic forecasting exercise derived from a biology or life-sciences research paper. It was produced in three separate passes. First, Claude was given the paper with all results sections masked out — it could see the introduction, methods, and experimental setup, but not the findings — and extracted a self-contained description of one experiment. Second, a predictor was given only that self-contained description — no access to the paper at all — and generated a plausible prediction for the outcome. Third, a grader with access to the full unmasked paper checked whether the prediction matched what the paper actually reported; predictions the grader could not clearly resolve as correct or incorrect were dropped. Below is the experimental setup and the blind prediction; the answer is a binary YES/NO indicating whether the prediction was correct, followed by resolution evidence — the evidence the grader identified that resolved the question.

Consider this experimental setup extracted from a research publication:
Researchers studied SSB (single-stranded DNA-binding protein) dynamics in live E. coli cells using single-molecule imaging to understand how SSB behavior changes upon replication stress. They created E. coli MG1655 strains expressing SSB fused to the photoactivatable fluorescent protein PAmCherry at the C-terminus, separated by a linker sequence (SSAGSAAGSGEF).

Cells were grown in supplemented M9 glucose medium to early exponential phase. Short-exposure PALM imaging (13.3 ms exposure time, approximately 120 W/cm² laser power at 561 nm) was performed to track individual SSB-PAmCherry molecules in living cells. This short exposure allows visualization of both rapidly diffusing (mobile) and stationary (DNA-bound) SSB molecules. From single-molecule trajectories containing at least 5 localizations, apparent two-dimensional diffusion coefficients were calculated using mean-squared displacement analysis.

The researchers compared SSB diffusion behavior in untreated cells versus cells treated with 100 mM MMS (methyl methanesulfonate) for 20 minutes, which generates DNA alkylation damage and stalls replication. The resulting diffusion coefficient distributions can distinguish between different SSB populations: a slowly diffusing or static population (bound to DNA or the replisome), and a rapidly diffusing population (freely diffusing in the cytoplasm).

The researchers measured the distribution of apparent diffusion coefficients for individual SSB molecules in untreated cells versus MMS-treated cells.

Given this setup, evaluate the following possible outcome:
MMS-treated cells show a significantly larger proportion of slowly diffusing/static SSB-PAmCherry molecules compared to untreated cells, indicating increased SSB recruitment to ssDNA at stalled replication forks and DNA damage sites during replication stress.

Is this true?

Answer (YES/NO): YES